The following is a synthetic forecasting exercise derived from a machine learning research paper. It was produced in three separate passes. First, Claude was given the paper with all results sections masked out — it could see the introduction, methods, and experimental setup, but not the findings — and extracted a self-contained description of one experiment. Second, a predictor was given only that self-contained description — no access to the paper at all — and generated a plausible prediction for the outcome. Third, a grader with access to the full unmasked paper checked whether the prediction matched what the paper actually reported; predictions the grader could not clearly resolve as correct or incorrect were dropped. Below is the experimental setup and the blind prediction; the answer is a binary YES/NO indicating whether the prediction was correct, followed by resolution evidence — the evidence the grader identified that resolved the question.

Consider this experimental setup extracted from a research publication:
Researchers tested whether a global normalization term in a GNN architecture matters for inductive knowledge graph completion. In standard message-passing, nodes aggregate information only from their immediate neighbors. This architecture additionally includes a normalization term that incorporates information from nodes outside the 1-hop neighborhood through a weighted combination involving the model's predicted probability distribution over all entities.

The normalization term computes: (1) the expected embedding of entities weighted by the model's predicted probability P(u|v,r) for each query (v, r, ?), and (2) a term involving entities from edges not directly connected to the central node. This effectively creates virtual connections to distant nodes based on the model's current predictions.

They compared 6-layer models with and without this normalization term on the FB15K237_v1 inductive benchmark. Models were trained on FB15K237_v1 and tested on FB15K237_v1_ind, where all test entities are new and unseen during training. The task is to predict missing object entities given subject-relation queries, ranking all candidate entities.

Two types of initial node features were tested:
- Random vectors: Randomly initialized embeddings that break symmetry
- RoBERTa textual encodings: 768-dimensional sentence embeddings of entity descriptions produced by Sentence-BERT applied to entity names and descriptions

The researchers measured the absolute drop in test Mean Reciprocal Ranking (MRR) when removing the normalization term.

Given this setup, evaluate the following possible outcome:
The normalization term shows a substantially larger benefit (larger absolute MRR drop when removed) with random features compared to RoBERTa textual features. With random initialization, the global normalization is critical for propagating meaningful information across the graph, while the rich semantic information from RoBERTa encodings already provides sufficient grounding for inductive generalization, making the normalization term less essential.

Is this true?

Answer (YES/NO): NO